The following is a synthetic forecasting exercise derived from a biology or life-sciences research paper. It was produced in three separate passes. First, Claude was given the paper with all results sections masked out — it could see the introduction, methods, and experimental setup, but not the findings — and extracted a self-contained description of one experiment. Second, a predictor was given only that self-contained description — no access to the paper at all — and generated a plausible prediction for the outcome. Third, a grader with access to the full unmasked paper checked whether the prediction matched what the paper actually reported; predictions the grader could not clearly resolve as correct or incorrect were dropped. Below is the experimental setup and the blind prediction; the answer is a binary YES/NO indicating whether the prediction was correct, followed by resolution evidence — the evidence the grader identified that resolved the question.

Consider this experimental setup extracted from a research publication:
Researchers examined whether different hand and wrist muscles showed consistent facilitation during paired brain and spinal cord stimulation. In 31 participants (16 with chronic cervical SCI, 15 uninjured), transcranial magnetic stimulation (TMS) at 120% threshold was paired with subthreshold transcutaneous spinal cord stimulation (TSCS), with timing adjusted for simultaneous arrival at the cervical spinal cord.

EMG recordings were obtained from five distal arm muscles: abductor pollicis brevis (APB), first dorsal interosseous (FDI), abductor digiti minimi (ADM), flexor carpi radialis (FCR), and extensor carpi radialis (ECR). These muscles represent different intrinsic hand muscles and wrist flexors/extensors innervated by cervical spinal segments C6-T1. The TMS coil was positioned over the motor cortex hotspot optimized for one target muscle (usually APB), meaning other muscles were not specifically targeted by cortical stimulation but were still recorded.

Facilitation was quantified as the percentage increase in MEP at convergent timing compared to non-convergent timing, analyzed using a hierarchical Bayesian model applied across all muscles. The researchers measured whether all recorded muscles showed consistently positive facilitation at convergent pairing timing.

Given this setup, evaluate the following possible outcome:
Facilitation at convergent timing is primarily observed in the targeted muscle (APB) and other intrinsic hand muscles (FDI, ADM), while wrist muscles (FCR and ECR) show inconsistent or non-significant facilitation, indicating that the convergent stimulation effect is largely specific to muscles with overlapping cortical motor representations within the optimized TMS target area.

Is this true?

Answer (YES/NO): NO